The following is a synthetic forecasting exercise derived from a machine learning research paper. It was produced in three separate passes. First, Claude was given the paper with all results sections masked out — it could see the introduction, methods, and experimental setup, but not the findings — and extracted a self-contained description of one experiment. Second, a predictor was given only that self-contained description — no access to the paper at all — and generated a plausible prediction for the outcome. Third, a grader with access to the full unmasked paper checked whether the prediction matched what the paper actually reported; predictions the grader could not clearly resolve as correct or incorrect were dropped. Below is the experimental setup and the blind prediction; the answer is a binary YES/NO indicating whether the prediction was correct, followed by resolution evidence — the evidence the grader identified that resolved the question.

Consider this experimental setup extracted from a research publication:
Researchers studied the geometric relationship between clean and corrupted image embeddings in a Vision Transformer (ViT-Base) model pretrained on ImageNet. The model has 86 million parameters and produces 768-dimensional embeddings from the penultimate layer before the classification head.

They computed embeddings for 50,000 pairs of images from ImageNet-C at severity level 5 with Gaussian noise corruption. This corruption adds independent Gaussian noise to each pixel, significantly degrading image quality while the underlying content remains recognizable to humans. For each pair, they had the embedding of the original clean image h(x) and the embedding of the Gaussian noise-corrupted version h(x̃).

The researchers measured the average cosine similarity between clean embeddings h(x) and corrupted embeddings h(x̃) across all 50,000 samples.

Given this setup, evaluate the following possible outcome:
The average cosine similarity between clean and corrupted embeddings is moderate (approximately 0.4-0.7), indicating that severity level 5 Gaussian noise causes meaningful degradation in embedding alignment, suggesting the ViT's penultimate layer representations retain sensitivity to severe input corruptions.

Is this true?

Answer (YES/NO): NO